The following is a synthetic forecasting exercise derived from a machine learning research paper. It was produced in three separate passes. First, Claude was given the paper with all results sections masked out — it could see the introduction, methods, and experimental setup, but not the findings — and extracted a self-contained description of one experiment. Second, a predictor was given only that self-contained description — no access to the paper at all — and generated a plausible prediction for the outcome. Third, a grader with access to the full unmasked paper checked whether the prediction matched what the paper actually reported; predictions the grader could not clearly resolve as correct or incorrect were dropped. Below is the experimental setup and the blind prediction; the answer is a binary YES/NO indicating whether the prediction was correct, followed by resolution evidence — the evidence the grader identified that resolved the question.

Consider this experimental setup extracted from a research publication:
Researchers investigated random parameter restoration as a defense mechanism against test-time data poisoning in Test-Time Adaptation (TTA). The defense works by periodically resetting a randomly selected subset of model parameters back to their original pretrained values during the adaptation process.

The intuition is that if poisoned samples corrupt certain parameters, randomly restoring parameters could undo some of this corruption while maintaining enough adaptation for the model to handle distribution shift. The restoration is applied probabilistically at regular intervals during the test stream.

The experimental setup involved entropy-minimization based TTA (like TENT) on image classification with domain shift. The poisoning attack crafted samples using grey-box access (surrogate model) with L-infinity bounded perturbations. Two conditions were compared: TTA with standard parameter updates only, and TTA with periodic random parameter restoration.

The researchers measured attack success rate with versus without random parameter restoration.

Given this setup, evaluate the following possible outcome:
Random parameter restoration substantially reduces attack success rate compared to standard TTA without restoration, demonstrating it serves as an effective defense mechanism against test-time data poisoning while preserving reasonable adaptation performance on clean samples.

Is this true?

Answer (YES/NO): NO